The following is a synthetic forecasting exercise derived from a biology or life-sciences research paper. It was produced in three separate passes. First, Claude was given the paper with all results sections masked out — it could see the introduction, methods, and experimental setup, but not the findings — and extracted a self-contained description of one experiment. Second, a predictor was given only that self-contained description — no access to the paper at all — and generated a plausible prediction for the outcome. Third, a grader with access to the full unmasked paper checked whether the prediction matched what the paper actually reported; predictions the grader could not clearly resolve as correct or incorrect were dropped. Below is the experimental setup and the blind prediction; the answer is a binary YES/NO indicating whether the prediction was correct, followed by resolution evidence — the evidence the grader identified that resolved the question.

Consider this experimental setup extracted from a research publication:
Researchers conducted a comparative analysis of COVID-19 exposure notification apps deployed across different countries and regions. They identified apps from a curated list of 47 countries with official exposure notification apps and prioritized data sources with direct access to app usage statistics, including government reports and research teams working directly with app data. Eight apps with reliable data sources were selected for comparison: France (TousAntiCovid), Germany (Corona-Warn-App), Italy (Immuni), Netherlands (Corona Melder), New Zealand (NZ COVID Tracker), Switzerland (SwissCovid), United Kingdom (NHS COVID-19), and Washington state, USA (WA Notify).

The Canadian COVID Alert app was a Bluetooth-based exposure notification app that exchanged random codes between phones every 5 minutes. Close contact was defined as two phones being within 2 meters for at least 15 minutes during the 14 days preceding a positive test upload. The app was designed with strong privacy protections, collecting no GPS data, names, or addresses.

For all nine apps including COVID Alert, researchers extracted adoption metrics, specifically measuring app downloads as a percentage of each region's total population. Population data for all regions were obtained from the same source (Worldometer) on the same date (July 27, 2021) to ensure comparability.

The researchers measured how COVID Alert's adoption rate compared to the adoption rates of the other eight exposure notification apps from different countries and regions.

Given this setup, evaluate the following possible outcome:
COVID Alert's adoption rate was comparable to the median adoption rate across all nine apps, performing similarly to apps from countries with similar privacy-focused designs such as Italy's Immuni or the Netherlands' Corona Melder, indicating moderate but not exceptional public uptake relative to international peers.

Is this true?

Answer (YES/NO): NO